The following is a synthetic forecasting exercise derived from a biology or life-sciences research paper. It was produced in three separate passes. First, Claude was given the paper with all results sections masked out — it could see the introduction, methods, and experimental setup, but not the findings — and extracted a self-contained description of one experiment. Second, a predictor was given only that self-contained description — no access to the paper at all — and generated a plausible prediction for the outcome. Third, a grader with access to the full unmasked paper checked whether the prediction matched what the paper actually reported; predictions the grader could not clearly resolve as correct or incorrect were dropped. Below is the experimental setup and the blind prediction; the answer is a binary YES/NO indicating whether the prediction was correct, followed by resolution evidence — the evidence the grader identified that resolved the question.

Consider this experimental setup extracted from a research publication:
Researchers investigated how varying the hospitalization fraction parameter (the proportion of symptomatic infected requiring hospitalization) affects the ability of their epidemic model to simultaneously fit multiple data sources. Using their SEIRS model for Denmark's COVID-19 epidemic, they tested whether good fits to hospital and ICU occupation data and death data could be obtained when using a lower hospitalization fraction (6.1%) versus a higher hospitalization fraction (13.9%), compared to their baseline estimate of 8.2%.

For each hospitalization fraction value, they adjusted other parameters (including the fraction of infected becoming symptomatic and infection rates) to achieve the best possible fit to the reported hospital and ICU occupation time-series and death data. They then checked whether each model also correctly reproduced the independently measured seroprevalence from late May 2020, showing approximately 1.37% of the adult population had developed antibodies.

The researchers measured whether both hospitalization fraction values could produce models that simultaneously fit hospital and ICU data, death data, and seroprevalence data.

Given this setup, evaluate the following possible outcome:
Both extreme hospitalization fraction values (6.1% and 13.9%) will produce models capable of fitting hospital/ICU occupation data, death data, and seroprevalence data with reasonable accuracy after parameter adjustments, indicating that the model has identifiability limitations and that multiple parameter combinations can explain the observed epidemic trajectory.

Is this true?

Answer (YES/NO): NO